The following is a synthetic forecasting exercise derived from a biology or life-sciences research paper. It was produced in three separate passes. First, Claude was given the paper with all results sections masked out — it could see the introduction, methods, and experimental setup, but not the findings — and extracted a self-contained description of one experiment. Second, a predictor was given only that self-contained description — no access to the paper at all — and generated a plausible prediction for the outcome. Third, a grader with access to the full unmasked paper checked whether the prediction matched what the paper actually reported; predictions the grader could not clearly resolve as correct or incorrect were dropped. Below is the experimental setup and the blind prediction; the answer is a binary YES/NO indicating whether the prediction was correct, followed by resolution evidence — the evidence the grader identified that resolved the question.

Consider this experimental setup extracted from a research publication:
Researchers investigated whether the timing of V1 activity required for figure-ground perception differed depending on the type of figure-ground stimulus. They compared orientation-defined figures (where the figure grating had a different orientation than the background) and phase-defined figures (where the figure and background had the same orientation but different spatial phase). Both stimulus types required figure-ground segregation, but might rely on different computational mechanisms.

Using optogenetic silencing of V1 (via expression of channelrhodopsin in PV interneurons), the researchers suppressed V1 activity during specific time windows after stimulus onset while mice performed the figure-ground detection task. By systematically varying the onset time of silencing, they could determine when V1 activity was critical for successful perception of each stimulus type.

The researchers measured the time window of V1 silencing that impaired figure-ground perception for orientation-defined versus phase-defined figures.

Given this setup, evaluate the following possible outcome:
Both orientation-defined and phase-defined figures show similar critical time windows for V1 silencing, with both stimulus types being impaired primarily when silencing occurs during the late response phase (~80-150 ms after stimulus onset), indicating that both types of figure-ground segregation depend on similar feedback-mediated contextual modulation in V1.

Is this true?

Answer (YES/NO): NO